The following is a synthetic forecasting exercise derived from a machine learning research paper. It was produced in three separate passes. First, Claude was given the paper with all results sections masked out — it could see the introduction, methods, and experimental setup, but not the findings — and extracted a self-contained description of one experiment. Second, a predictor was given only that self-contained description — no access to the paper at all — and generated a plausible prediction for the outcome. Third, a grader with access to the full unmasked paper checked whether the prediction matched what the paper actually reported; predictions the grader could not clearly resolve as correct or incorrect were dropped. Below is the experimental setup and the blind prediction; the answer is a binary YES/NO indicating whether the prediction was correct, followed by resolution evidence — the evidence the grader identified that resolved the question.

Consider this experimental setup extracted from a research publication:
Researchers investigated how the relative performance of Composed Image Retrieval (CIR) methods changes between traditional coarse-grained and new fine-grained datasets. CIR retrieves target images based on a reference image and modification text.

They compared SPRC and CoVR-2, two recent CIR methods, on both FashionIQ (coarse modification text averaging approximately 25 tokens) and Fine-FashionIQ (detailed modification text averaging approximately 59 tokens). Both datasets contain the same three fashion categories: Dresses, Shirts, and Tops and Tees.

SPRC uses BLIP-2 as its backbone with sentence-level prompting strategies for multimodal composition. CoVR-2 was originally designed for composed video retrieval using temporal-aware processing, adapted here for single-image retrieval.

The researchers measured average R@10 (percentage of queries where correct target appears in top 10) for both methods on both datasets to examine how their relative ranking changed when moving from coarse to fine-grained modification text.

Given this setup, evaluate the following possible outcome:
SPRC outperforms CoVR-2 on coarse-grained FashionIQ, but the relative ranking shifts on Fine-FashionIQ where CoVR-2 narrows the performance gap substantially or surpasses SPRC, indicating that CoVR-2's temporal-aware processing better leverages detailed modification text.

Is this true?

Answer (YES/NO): YES